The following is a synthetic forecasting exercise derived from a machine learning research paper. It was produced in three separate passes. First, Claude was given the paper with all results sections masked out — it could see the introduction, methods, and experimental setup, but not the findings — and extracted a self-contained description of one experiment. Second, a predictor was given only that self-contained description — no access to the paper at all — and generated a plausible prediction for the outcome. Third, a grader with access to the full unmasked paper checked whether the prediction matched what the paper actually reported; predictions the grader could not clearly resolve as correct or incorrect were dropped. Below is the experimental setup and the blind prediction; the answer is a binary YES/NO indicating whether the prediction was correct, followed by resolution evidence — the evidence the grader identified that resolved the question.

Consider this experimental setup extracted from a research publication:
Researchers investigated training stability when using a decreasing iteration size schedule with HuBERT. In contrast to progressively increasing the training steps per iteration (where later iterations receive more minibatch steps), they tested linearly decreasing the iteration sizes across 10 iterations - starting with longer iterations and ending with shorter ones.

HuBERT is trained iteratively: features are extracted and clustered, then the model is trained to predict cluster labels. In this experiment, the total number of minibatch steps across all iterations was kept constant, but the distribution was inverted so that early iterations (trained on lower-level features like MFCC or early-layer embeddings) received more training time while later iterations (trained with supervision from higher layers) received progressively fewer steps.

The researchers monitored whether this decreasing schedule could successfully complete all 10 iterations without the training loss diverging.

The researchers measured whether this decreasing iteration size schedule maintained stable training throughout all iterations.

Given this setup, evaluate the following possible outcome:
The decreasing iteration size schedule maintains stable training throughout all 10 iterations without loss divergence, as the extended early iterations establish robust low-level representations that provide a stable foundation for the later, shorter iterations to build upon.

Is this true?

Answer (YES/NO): NO